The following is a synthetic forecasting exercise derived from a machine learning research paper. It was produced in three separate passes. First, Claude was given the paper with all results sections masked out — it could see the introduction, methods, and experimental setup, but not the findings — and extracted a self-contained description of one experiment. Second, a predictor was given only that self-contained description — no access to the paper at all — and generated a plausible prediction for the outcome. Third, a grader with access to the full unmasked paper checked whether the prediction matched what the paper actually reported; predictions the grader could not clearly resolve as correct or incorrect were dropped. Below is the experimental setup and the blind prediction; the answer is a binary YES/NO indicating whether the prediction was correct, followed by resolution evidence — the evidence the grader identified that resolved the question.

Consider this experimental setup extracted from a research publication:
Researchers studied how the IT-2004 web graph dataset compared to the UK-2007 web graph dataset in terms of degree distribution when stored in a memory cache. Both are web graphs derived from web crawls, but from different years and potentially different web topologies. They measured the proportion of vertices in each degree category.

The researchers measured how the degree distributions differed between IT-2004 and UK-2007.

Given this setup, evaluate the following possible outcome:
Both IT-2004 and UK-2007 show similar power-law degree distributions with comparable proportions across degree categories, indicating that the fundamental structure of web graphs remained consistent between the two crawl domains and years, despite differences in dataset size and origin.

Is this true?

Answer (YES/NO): NO